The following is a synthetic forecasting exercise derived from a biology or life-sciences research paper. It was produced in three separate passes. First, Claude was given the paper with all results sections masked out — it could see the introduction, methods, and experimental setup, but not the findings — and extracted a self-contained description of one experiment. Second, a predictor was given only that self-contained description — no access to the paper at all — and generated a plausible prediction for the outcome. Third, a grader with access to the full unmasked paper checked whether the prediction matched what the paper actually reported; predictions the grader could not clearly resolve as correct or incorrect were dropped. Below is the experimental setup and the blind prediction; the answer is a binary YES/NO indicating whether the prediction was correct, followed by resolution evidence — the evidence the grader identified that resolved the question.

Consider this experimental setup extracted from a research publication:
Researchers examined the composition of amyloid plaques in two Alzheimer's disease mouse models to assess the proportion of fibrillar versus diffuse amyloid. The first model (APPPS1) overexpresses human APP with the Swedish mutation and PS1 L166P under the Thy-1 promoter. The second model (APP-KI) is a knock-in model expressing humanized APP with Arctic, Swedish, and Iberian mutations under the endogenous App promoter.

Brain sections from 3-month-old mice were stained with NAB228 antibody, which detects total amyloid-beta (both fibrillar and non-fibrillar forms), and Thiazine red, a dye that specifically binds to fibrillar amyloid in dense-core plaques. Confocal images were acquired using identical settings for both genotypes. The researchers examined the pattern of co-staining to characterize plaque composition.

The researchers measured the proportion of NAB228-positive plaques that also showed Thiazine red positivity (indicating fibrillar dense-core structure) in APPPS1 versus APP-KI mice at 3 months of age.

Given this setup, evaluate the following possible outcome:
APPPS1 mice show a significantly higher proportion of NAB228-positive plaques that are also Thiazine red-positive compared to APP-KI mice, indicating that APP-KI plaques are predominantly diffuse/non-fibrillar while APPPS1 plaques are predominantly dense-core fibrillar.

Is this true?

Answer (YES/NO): YES